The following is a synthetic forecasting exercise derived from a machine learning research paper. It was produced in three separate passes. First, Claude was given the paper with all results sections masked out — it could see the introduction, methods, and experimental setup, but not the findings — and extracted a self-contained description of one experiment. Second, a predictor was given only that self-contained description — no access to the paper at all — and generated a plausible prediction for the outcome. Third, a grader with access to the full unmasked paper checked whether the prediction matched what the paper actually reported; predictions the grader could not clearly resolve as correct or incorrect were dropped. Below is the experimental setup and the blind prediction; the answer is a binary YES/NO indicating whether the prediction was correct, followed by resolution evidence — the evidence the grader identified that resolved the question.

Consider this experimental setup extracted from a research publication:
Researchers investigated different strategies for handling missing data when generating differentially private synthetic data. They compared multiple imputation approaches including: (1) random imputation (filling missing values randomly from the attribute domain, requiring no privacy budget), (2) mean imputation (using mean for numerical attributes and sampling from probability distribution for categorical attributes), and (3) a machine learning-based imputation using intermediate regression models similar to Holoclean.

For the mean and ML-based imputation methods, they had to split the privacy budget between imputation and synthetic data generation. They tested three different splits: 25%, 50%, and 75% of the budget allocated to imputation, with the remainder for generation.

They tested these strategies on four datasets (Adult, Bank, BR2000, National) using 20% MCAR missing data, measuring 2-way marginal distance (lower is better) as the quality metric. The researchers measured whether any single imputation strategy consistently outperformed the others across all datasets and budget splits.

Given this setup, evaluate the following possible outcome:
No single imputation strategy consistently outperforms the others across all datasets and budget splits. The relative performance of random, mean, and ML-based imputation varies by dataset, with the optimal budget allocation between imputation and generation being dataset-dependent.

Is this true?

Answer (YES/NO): YES